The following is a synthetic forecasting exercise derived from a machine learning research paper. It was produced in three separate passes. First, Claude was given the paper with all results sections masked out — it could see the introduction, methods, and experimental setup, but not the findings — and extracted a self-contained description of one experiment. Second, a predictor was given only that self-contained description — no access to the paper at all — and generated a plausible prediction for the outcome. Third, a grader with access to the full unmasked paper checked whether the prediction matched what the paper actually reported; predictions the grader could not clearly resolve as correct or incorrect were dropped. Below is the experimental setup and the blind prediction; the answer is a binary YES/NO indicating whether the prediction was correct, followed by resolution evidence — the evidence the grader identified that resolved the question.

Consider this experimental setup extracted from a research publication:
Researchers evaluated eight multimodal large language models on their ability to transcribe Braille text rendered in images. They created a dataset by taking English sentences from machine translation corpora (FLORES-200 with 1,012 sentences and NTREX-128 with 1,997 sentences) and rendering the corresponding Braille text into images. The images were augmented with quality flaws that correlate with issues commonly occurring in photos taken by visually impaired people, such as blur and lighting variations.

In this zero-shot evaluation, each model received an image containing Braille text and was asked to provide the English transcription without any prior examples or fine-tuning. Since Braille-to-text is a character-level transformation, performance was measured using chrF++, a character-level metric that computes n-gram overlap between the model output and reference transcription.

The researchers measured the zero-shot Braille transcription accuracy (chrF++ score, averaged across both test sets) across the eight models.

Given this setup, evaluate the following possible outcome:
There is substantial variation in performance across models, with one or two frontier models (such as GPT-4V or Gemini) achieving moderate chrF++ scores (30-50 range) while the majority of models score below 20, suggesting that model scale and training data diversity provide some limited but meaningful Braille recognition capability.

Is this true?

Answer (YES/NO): NO